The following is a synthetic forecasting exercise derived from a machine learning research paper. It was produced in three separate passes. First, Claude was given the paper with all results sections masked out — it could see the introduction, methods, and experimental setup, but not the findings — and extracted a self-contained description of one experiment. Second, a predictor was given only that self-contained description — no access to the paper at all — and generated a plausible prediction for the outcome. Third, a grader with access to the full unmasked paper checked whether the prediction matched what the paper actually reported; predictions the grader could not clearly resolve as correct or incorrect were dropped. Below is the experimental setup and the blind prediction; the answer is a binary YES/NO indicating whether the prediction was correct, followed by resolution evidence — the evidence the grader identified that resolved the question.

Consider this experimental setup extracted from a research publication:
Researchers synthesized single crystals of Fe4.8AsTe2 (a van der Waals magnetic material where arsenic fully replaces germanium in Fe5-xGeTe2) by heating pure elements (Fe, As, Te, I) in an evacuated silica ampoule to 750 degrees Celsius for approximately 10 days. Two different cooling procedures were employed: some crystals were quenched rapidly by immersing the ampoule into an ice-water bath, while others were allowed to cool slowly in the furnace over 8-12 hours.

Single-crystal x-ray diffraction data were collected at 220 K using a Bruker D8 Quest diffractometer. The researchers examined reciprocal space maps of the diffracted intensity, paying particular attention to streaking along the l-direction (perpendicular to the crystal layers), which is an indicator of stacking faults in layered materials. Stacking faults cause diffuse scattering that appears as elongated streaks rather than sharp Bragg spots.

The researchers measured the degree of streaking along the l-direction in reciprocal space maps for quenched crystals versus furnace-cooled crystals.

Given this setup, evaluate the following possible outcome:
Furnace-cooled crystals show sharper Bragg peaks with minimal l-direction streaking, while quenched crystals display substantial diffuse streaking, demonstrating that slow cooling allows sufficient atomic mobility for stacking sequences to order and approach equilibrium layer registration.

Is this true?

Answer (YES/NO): NO